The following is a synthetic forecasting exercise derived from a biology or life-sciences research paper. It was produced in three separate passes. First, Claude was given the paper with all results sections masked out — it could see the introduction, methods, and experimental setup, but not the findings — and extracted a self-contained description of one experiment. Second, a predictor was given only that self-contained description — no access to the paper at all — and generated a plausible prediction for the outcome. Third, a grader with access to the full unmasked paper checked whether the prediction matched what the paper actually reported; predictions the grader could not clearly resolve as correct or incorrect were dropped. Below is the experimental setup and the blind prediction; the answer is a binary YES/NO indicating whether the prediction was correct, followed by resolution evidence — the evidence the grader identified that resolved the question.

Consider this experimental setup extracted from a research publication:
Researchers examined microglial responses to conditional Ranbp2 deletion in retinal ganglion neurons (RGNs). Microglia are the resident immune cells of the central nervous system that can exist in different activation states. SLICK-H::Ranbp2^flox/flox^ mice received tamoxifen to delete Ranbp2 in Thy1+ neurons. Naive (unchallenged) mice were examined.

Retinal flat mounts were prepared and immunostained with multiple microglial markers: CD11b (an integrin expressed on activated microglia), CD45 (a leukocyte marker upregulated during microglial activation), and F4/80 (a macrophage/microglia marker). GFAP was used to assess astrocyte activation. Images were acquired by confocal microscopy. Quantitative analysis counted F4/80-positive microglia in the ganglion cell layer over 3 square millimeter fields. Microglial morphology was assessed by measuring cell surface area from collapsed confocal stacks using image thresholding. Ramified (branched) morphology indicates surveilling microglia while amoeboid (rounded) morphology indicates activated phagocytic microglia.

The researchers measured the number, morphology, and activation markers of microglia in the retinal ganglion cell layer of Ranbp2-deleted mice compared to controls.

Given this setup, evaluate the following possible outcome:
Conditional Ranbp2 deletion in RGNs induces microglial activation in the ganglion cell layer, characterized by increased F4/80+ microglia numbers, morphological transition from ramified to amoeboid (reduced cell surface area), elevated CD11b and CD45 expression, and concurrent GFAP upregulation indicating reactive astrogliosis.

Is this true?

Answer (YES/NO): NO